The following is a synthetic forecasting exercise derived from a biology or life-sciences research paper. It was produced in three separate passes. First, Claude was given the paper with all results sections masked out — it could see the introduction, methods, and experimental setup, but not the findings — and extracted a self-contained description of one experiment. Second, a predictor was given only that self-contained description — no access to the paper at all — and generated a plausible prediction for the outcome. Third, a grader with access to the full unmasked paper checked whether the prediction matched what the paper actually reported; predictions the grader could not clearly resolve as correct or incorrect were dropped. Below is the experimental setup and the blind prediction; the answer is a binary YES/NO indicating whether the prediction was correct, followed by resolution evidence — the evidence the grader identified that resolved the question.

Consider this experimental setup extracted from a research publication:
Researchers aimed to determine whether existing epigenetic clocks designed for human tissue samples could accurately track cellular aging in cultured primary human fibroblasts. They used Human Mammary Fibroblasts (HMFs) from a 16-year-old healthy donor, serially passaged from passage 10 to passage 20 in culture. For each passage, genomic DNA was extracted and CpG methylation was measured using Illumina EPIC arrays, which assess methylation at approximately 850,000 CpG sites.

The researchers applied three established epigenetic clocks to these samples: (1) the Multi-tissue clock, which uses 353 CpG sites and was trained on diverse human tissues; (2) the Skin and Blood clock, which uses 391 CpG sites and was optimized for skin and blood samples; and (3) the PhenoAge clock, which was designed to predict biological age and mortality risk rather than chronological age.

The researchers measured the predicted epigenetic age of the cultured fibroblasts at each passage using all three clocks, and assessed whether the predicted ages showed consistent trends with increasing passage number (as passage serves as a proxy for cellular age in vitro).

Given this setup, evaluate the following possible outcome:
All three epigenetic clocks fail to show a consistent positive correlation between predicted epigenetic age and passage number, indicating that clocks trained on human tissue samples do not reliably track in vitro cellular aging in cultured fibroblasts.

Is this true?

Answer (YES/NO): NO